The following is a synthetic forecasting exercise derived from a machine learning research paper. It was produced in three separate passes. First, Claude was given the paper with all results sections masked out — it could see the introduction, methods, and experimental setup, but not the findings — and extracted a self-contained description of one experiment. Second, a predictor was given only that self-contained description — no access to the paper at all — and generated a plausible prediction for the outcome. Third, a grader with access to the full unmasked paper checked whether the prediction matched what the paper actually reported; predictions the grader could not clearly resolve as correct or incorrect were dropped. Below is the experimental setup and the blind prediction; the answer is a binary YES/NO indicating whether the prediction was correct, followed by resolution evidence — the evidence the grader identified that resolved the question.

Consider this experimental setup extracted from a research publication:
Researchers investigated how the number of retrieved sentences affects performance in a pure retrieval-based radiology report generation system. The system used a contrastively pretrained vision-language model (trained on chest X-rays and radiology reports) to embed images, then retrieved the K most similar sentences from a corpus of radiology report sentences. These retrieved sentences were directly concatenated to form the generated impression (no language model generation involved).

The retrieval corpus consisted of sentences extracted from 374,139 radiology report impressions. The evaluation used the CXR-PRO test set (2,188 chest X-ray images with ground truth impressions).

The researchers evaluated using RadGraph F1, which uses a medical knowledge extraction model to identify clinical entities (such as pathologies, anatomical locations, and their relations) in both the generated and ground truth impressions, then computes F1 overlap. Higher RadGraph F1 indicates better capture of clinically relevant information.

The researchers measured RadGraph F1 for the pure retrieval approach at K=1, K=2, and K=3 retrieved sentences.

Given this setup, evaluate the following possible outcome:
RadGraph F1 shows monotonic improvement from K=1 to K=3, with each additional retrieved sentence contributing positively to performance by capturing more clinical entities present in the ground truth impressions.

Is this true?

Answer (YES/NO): YES